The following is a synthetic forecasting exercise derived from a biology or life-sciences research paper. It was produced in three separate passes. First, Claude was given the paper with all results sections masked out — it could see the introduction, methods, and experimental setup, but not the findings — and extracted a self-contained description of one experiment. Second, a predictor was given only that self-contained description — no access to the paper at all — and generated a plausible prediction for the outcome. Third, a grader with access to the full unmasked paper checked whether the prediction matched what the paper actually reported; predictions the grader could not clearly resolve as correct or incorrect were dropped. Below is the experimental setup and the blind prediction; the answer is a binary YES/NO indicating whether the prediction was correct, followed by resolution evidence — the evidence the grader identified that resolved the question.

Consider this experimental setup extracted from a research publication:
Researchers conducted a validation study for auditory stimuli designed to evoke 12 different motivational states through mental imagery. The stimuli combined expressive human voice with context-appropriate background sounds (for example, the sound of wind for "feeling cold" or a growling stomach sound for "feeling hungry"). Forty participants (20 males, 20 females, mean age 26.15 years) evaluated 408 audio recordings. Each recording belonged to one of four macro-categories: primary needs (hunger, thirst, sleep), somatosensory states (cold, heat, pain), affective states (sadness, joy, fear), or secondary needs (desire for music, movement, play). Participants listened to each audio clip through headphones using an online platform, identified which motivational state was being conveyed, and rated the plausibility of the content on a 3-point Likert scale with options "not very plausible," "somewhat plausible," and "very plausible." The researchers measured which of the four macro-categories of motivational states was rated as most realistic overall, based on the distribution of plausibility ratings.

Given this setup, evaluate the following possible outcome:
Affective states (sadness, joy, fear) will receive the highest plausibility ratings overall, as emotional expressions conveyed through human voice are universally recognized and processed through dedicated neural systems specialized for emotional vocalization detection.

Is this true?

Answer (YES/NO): NO